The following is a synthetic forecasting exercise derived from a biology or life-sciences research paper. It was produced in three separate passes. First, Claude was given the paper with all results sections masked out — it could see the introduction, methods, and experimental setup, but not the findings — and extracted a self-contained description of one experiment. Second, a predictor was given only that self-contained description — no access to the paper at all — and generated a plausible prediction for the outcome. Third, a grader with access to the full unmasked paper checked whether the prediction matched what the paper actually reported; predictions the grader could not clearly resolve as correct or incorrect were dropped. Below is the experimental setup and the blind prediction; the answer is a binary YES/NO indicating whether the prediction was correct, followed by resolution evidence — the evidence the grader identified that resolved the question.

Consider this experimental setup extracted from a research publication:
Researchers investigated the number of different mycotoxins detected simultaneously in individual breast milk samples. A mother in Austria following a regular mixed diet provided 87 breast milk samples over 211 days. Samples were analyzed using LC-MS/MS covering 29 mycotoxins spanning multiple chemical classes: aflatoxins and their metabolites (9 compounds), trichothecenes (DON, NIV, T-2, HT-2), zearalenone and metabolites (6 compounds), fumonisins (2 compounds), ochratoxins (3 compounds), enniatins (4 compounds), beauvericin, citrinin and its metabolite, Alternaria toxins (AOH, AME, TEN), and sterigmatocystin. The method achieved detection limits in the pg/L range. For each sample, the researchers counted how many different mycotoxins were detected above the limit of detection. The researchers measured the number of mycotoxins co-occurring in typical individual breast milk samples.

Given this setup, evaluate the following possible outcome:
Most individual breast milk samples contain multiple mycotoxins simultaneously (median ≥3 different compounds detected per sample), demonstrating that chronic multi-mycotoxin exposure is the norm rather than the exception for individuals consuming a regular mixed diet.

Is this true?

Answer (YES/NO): YES